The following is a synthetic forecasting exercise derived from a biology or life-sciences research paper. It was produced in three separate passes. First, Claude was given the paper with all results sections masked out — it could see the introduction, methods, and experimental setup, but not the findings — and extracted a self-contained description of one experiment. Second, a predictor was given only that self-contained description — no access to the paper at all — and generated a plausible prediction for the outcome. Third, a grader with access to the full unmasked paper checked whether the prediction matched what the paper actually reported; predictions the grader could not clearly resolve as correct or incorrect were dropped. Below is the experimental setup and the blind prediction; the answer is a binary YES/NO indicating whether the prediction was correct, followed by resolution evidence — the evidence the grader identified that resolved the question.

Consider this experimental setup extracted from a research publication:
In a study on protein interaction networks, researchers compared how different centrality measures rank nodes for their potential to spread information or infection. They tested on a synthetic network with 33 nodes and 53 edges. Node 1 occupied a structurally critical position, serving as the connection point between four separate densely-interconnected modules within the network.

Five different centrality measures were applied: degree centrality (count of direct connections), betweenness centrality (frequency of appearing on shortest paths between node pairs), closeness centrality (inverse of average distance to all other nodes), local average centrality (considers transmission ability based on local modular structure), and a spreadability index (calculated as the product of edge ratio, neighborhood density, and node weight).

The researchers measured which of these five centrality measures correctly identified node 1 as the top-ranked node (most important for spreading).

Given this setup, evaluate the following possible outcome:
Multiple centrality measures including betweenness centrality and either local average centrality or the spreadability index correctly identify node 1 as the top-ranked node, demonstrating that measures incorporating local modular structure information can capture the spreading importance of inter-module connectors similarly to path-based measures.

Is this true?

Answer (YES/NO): YES